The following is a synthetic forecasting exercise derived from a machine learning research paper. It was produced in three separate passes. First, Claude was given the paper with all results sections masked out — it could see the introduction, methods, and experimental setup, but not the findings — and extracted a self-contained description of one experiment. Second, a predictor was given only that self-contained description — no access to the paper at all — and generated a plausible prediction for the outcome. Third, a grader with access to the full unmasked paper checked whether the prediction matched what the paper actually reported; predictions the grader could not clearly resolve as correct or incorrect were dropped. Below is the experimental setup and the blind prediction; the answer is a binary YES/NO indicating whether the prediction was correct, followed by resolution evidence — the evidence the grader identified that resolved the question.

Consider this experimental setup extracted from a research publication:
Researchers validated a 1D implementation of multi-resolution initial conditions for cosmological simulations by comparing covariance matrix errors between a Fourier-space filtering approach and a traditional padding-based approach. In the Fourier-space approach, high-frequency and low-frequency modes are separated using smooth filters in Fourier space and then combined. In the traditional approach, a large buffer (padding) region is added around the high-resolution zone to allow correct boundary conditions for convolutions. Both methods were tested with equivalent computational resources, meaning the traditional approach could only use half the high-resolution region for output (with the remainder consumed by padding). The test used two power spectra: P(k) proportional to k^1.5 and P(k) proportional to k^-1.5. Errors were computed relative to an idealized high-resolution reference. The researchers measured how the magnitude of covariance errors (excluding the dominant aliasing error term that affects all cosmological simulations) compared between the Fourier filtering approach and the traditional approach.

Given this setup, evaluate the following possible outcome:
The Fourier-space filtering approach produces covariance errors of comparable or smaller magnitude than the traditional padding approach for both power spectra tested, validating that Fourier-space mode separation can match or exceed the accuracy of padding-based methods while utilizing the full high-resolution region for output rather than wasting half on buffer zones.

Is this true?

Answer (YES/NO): YES